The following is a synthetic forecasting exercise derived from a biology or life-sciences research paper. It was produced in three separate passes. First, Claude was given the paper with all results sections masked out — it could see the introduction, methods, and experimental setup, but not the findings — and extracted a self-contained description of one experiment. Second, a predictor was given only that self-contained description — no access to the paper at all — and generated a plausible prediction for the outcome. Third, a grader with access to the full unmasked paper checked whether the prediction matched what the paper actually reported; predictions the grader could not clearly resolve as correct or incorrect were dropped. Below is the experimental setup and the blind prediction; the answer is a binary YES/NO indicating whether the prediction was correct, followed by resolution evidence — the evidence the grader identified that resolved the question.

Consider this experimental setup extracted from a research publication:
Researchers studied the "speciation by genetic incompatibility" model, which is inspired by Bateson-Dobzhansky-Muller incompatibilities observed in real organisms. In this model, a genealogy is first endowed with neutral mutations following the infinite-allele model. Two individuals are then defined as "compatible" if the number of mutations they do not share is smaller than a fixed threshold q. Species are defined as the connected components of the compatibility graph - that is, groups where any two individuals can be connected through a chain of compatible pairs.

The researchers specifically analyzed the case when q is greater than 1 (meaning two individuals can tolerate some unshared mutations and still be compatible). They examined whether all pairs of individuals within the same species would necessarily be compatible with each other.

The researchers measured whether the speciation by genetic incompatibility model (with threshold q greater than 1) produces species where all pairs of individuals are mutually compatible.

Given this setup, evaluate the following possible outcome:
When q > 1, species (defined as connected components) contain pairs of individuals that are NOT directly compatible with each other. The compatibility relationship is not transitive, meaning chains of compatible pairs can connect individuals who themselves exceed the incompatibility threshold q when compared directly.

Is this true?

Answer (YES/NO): YES